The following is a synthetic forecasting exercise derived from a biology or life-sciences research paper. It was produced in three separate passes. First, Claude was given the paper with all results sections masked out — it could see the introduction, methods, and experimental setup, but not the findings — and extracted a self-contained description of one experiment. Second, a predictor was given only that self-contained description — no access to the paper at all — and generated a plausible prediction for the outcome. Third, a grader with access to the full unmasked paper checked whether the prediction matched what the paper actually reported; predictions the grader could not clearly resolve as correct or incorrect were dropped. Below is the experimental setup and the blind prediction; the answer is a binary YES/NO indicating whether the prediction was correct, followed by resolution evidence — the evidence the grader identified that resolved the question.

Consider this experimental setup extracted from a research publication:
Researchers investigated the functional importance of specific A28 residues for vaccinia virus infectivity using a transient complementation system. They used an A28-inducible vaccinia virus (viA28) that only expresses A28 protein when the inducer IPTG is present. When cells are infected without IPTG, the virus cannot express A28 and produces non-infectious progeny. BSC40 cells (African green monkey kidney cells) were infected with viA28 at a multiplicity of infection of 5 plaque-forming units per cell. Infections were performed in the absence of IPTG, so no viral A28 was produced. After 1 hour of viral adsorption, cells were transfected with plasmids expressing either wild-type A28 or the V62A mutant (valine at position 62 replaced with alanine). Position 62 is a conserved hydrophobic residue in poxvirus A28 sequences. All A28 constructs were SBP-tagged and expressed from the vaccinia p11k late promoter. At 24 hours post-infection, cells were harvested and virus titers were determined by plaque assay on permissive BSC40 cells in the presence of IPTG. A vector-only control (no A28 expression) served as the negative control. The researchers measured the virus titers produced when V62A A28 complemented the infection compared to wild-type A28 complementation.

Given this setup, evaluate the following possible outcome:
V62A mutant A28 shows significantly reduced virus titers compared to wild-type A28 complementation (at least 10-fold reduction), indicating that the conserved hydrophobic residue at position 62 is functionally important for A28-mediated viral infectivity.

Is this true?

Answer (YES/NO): NO